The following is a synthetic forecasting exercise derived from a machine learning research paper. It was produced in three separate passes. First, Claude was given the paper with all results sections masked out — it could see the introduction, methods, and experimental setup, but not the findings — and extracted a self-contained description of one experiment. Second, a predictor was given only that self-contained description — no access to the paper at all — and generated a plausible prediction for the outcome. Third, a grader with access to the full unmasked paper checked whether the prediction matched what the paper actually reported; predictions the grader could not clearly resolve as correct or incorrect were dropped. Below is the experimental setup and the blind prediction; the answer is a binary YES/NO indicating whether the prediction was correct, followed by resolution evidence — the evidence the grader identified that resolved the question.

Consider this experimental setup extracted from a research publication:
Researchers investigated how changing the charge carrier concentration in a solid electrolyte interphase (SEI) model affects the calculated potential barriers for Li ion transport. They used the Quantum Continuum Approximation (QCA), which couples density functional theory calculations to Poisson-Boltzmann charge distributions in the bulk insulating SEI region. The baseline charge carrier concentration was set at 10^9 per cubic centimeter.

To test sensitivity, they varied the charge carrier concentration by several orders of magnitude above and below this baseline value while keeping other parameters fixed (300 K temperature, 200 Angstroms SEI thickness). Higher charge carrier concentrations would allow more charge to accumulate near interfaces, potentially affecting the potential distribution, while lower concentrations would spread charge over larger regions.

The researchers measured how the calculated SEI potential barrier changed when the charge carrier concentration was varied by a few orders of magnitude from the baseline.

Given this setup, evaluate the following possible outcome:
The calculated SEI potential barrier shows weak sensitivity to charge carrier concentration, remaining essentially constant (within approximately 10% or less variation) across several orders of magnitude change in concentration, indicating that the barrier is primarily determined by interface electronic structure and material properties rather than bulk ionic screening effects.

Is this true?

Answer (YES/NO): YES